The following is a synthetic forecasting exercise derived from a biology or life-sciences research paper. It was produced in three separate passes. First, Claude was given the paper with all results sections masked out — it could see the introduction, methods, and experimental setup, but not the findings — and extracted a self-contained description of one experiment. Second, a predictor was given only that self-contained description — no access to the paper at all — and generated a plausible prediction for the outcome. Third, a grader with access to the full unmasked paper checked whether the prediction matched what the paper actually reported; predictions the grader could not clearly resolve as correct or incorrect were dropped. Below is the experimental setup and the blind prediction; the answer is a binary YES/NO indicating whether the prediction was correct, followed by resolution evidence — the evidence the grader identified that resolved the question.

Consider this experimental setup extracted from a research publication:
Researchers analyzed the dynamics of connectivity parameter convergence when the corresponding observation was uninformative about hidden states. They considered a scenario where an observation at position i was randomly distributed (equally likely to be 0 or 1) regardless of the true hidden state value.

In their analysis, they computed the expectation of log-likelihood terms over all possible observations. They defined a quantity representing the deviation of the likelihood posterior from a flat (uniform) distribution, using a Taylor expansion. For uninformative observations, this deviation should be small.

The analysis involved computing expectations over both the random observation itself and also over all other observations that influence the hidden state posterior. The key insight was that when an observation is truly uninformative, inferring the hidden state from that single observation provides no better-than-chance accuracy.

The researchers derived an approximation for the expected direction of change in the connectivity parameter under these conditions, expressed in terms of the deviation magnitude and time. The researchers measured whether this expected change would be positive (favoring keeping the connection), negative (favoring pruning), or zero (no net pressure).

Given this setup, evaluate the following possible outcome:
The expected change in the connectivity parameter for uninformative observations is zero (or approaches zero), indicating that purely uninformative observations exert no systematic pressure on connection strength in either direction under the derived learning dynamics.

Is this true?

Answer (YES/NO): NO